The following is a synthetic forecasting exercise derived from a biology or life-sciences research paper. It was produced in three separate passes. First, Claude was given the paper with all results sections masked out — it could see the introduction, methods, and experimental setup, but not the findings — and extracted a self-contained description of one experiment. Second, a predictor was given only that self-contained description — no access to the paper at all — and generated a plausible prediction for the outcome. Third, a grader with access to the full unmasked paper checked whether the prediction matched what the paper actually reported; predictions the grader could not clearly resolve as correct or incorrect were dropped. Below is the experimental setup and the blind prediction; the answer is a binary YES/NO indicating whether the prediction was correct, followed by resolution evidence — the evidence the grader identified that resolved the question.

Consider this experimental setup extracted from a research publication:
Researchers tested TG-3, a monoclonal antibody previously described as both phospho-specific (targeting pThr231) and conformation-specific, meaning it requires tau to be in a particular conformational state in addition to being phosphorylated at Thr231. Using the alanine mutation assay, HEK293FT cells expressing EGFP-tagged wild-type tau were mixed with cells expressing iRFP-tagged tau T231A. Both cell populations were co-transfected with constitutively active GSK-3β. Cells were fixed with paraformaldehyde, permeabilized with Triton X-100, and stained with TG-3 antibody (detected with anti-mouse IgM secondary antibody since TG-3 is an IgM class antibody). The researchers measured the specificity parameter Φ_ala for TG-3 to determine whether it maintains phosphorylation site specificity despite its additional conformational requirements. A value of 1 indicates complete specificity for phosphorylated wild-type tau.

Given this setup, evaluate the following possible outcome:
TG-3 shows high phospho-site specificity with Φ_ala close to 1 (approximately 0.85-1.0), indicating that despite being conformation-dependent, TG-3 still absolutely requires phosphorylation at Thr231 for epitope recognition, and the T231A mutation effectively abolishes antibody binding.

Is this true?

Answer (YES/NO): YES